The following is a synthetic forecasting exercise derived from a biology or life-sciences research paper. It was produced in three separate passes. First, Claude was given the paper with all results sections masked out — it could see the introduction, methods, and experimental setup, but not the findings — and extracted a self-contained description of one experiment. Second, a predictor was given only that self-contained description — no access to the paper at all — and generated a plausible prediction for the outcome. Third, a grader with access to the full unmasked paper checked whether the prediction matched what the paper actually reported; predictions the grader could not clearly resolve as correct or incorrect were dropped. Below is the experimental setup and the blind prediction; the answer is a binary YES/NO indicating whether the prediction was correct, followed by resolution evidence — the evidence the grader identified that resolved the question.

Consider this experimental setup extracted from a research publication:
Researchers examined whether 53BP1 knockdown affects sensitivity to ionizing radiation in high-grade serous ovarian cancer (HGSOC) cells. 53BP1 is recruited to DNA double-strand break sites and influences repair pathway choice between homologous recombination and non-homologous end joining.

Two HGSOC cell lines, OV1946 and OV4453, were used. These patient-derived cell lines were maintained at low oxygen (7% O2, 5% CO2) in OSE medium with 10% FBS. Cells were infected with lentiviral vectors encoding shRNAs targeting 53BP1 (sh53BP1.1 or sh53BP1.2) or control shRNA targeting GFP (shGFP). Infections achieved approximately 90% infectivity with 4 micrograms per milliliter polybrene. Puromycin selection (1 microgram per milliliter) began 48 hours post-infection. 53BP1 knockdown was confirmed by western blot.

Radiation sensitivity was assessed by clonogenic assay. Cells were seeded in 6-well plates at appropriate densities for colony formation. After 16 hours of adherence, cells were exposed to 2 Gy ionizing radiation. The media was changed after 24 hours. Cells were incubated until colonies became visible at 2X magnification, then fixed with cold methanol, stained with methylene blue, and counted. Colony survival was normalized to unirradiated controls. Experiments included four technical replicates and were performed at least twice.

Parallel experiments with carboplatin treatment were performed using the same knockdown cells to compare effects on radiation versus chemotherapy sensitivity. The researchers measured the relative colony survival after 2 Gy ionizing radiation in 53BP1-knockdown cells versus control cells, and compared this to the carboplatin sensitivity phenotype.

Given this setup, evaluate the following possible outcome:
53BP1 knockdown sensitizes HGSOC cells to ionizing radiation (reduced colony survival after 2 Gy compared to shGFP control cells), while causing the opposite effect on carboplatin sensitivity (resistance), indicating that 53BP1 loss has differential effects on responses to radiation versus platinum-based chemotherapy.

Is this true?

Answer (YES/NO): NO